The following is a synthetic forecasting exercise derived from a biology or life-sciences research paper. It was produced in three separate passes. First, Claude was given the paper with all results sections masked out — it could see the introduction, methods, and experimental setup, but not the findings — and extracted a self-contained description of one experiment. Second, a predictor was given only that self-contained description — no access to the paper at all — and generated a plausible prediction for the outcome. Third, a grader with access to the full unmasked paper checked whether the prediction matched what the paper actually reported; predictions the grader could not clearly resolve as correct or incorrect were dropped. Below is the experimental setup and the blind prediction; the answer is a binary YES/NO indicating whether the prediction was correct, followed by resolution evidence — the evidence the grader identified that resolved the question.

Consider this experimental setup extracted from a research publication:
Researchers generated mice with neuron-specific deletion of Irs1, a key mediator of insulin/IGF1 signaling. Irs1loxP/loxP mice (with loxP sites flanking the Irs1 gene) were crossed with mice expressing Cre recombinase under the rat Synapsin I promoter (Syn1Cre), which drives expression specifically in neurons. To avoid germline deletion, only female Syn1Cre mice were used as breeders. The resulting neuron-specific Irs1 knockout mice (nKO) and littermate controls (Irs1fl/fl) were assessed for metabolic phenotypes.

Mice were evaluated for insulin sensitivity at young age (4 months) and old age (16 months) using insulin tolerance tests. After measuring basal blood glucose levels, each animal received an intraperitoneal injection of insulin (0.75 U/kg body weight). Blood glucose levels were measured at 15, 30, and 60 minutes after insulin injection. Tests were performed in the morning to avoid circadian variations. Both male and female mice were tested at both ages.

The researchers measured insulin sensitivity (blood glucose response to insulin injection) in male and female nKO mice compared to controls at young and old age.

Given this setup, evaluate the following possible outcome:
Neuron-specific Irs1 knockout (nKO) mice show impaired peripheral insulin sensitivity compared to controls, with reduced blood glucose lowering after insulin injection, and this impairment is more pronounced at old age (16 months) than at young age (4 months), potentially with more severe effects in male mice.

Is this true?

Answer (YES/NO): NO